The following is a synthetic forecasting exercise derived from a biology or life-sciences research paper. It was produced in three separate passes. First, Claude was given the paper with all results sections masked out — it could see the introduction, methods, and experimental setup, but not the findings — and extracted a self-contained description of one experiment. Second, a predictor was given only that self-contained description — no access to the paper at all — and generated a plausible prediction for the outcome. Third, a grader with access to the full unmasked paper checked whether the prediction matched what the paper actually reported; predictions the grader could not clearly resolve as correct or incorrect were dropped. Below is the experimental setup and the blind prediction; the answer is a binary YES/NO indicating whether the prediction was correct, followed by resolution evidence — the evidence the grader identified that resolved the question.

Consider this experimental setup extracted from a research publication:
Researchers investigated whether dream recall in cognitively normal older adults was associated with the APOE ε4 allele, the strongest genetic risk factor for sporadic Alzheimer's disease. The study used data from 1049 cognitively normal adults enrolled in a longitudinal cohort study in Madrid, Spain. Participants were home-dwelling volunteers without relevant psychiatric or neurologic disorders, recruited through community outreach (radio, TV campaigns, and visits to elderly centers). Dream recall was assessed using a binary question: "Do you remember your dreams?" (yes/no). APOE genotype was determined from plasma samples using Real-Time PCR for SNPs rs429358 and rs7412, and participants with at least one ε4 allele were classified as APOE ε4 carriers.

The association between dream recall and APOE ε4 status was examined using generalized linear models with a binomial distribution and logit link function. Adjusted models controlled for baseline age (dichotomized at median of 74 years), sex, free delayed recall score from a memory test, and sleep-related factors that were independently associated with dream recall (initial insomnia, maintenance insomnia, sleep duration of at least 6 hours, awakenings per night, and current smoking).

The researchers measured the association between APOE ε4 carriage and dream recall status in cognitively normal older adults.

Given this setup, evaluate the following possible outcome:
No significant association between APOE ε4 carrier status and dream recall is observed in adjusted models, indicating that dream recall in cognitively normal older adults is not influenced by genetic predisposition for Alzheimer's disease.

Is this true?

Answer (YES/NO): NO